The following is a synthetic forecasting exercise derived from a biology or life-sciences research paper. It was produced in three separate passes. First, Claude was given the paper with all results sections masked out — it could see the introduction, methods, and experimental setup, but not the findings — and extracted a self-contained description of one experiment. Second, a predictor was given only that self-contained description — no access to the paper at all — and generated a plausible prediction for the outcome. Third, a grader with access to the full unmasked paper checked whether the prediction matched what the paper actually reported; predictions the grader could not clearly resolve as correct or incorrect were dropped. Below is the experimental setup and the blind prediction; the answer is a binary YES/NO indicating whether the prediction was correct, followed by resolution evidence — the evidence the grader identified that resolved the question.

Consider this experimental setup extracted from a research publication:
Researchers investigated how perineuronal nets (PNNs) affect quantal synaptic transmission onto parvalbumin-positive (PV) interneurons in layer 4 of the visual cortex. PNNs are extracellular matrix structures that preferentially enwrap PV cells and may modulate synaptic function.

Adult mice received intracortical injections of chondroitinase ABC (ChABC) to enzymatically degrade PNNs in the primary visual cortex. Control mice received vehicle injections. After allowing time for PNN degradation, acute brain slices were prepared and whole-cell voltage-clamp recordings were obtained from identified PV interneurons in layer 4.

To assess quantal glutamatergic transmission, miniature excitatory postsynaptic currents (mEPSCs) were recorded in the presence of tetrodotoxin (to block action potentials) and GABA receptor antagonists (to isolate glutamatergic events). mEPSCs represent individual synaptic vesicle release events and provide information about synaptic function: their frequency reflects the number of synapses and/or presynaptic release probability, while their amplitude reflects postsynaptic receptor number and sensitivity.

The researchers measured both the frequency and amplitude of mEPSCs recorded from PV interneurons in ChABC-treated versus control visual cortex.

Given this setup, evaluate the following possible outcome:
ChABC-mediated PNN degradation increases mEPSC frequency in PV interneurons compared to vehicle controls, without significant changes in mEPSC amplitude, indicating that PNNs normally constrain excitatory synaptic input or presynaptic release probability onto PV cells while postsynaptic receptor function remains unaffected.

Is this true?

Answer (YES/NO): YES